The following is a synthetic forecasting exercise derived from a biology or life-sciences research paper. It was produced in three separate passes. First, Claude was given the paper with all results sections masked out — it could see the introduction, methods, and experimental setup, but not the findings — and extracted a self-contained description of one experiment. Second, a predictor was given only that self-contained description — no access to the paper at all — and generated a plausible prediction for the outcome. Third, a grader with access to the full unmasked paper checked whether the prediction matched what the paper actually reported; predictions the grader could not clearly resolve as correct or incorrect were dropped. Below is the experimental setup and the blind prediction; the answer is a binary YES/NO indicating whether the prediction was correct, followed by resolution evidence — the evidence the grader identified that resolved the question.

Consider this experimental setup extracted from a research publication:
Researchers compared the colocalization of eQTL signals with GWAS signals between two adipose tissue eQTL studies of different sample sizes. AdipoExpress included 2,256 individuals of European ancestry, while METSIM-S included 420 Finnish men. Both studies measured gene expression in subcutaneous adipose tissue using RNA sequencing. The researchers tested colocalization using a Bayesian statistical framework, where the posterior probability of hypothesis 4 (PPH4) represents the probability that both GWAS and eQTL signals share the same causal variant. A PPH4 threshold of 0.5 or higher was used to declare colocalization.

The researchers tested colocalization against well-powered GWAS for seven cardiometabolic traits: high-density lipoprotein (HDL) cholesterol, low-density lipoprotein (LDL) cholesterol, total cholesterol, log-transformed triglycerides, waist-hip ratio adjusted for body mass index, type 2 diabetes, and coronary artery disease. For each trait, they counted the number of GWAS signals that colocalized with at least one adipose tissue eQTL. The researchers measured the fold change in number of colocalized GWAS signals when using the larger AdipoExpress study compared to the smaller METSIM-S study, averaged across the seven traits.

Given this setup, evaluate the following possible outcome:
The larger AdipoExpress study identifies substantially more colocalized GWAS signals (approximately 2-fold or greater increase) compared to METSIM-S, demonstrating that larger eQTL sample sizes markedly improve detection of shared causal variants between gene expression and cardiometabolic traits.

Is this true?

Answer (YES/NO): YES